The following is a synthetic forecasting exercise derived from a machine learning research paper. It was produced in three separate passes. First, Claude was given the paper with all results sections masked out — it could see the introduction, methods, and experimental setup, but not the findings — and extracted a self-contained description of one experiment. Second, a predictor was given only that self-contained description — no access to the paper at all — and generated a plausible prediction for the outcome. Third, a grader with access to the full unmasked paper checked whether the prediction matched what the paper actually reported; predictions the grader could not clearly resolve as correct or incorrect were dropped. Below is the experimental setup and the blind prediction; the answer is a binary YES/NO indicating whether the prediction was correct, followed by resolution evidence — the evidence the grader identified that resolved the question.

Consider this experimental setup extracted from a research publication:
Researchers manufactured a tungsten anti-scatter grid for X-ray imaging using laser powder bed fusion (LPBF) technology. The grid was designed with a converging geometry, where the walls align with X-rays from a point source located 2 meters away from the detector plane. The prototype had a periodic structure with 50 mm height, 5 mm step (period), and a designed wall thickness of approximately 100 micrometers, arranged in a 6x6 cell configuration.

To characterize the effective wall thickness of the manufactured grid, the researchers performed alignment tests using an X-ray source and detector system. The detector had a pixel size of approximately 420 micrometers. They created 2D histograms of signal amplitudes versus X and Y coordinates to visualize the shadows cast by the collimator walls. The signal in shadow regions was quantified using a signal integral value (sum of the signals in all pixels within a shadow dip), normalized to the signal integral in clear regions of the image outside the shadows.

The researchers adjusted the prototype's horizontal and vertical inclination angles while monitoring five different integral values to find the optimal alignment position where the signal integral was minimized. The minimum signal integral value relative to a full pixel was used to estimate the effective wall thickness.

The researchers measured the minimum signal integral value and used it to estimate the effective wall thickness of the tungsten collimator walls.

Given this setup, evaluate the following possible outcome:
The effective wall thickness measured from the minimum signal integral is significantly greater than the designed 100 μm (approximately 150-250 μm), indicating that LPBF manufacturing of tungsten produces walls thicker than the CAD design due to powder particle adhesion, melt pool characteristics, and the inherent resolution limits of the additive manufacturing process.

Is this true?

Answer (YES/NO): NO